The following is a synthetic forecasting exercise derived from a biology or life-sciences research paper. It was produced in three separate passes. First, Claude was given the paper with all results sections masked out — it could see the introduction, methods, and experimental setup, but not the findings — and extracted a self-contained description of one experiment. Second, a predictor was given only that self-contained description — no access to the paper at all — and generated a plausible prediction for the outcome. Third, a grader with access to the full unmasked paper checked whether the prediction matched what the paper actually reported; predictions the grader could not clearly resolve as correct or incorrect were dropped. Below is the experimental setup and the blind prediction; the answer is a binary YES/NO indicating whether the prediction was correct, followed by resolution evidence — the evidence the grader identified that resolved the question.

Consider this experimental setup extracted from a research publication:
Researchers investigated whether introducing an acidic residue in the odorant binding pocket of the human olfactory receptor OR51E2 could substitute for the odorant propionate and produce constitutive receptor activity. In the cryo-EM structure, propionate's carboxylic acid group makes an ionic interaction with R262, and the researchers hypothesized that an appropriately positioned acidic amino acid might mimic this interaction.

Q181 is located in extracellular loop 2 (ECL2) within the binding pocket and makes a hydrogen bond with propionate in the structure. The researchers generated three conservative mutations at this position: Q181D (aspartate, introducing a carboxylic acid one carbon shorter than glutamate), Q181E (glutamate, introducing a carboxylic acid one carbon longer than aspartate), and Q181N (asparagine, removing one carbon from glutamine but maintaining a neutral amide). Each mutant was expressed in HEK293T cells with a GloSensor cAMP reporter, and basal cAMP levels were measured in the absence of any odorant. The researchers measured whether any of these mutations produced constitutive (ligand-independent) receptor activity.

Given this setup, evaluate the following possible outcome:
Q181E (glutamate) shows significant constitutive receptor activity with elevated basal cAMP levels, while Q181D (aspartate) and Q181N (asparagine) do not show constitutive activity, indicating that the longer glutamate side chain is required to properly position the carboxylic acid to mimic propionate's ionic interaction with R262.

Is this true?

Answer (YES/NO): NO